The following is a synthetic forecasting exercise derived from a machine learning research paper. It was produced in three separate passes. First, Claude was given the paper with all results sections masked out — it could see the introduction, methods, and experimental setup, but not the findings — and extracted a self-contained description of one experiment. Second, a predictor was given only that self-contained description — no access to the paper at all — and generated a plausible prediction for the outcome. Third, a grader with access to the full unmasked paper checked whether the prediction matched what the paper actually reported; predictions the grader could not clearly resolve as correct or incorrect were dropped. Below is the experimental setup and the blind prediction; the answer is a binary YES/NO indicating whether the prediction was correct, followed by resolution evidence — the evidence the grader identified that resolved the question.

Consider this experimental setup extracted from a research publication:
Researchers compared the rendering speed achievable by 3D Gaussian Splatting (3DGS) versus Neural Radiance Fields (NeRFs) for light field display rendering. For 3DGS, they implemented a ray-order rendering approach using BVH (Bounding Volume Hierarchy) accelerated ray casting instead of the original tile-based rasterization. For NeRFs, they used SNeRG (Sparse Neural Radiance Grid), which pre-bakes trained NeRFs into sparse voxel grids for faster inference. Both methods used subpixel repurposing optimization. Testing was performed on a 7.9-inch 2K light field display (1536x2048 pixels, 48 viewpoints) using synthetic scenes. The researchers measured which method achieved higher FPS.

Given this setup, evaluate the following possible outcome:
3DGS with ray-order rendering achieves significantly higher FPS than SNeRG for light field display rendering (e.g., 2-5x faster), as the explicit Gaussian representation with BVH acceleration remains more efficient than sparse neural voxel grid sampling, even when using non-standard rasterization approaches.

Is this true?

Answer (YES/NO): NO